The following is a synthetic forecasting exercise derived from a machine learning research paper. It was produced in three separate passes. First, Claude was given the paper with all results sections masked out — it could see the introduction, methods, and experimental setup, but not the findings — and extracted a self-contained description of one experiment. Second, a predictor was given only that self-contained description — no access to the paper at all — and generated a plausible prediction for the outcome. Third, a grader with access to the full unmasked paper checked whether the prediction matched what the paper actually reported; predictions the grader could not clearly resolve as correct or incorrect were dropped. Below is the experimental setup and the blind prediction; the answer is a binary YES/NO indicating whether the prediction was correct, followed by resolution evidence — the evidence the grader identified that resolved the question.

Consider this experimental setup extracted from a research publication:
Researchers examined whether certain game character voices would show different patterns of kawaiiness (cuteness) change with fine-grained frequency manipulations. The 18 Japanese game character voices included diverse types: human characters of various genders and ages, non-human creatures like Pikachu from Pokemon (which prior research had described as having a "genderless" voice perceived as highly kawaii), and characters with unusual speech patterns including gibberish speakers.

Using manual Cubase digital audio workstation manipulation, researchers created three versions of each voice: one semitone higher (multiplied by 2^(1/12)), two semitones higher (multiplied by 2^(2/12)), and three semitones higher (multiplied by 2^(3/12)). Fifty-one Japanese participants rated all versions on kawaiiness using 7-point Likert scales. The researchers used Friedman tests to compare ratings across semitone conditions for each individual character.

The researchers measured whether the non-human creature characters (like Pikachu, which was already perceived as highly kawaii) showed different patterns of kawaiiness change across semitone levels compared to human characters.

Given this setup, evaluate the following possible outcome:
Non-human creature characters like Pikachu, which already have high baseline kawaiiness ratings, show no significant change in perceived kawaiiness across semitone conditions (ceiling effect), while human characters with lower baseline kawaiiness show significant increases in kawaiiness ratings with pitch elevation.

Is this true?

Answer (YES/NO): NO